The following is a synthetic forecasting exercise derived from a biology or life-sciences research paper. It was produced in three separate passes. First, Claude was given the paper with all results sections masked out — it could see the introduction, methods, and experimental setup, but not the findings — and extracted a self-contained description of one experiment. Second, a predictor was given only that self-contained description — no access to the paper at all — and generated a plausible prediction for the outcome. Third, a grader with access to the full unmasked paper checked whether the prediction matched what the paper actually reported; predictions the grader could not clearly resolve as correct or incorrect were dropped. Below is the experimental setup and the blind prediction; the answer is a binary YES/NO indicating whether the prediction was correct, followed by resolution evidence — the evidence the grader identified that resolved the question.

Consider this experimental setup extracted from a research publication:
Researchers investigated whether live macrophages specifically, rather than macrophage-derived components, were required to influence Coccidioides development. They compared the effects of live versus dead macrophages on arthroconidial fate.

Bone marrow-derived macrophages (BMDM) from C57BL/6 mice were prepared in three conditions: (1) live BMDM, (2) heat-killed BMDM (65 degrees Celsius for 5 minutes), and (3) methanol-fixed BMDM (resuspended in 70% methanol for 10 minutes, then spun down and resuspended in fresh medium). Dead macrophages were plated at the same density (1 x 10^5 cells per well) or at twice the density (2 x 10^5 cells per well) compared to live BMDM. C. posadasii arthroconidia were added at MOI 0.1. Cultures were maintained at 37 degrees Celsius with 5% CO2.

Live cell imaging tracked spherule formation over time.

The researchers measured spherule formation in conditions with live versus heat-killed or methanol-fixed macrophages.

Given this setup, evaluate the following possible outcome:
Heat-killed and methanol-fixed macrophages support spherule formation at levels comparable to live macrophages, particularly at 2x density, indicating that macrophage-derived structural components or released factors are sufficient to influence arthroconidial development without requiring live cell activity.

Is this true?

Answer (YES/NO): NO